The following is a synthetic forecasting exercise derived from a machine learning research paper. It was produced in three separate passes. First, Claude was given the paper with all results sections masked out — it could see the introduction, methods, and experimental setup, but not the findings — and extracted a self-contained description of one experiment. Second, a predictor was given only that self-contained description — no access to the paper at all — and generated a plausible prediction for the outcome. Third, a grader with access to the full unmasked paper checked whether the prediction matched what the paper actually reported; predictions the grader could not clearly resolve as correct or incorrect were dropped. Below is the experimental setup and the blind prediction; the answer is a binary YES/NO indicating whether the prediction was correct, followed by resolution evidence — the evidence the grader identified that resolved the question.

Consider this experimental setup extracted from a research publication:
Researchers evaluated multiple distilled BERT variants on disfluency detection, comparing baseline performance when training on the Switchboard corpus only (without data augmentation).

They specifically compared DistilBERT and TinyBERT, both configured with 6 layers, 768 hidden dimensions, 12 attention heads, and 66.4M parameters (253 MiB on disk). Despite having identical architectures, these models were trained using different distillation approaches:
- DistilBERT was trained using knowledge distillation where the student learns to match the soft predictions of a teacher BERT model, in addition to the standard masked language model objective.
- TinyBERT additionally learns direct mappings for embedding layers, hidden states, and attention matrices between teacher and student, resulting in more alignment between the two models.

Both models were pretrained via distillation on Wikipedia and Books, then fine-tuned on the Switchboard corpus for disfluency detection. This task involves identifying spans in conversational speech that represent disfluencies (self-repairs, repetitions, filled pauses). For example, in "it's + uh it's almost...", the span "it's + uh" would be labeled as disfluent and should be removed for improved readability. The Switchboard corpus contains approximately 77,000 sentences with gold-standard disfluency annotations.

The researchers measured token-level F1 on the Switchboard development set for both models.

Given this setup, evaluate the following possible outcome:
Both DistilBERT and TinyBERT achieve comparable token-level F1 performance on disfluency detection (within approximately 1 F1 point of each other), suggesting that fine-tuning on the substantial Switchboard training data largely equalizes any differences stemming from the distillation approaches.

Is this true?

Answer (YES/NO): YES